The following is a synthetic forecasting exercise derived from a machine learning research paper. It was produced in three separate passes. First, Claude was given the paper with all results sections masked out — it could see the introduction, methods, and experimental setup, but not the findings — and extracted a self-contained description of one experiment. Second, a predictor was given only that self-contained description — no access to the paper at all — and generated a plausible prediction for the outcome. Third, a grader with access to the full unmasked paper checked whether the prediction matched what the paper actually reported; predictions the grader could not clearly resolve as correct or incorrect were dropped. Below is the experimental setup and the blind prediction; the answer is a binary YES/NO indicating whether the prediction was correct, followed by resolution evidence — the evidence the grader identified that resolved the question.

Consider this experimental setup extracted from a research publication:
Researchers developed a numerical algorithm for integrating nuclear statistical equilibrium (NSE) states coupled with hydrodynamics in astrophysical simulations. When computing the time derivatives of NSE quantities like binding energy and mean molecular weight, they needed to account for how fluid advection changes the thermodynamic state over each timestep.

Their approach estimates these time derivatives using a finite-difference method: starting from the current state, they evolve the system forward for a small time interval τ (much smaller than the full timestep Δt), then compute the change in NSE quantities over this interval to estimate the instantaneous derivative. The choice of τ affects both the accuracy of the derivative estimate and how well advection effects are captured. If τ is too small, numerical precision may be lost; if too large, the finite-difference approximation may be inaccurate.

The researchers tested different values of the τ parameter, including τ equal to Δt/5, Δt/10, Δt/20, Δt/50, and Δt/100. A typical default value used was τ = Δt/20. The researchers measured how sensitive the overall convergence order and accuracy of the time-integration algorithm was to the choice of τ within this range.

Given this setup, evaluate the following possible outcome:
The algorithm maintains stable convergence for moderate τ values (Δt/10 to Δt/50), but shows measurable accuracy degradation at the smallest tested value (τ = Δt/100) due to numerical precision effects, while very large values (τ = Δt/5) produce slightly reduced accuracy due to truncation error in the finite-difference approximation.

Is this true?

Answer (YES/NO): NO